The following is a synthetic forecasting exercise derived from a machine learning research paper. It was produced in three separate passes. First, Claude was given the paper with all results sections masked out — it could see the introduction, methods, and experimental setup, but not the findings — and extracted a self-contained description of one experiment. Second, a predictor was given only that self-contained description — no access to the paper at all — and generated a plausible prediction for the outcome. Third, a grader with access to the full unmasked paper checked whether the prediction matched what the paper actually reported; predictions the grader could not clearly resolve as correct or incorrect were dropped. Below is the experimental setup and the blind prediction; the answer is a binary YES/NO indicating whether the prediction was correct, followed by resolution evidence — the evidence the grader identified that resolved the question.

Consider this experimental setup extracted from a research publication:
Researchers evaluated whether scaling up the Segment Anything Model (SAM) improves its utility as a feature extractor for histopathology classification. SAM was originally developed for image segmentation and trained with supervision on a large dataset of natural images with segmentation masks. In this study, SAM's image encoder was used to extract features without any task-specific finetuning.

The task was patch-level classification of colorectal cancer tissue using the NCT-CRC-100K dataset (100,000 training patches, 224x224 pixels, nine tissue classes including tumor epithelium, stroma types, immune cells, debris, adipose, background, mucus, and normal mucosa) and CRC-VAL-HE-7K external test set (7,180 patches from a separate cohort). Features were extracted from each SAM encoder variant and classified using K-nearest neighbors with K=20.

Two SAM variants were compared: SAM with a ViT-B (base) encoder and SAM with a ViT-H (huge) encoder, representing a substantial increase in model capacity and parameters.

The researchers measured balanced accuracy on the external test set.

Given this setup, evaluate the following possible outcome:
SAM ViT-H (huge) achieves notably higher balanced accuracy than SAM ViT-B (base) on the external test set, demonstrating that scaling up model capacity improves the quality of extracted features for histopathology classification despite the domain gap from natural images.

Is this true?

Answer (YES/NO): NO